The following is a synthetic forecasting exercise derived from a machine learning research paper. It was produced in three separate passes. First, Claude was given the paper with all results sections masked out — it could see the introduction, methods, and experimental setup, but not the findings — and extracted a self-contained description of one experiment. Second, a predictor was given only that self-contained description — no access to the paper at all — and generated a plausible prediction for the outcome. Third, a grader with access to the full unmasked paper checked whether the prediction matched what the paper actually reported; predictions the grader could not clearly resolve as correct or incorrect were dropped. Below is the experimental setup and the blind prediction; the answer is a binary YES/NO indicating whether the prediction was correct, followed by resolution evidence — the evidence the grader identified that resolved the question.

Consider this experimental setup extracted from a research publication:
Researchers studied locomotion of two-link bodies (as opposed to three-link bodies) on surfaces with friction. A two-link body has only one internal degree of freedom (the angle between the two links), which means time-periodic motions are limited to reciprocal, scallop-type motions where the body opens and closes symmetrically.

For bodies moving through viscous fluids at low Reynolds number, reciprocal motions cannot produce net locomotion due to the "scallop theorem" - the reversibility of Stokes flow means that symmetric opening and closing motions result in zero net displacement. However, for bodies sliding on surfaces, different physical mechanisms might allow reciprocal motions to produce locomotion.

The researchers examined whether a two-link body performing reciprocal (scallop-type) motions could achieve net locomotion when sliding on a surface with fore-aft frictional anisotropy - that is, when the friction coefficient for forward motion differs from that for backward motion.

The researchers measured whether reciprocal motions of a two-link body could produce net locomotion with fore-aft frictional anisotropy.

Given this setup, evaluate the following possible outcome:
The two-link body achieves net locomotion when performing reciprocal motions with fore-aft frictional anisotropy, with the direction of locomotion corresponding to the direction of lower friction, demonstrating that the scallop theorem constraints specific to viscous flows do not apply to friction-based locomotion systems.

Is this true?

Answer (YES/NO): YES